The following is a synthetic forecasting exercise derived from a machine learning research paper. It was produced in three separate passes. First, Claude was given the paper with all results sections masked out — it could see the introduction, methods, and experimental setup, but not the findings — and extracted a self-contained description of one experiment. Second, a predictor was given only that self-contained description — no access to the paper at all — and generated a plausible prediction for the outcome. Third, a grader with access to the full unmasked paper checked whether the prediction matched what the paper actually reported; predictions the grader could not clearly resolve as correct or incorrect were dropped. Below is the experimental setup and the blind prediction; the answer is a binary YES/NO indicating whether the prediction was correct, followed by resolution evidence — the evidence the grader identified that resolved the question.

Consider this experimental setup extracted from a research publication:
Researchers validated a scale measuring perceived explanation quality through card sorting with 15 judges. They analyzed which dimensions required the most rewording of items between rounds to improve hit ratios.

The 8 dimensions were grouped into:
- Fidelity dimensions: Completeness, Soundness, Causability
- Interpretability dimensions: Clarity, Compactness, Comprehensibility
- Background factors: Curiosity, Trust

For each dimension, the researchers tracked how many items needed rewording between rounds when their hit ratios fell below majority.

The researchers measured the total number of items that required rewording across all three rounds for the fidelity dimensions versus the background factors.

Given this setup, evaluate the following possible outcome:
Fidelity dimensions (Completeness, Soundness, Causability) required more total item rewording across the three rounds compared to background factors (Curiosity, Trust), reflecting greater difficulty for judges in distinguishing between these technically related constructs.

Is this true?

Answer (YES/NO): YES